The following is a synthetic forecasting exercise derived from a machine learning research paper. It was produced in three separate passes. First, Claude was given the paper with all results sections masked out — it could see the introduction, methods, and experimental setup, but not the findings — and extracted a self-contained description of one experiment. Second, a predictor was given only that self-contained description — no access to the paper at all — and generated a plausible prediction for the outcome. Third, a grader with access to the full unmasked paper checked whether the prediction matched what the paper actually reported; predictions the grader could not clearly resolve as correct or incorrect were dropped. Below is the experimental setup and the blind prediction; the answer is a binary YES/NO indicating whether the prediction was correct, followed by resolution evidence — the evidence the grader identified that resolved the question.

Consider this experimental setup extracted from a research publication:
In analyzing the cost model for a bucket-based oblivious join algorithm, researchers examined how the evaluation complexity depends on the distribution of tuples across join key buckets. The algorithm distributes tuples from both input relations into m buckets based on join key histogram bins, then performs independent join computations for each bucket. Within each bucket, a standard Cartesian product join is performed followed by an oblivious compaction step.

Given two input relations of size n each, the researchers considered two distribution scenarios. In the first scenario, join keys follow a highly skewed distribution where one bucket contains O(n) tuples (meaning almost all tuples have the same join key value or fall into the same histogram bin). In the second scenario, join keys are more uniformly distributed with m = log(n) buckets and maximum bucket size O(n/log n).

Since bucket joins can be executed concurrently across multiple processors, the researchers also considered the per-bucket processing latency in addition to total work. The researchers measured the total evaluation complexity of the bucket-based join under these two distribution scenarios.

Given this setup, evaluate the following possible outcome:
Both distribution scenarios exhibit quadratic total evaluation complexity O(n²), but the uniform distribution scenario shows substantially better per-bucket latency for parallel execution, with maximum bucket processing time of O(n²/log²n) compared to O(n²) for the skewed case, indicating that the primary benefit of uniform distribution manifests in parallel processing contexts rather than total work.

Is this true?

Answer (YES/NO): NO